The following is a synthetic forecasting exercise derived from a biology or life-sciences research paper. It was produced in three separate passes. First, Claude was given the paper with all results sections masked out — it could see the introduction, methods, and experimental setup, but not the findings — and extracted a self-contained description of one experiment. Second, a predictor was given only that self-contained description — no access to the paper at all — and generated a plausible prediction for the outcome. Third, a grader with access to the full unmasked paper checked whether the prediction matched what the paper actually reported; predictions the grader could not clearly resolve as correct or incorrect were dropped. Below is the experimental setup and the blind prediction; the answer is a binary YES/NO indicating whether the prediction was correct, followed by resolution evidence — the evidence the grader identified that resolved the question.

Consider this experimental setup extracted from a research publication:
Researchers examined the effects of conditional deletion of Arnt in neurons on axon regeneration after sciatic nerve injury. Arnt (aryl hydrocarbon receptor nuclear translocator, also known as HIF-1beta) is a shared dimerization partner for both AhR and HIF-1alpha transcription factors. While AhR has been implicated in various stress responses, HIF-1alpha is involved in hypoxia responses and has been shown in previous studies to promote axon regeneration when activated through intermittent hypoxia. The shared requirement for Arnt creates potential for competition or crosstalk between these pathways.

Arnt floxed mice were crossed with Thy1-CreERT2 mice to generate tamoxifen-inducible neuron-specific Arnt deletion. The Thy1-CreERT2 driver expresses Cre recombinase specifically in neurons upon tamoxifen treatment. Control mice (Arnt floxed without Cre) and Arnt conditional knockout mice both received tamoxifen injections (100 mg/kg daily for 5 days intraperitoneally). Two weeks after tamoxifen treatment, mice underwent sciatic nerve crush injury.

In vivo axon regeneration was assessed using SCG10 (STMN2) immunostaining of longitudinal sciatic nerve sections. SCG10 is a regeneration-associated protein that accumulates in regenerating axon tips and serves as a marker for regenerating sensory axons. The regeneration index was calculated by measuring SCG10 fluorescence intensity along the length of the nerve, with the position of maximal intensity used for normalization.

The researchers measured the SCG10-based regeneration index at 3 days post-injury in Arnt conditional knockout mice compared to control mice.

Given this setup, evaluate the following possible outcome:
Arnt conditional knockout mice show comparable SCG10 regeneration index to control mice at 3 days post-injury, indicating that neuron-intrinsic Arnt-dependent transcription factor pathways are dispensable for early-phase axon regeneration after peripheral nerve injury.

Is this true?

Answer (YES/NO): YES